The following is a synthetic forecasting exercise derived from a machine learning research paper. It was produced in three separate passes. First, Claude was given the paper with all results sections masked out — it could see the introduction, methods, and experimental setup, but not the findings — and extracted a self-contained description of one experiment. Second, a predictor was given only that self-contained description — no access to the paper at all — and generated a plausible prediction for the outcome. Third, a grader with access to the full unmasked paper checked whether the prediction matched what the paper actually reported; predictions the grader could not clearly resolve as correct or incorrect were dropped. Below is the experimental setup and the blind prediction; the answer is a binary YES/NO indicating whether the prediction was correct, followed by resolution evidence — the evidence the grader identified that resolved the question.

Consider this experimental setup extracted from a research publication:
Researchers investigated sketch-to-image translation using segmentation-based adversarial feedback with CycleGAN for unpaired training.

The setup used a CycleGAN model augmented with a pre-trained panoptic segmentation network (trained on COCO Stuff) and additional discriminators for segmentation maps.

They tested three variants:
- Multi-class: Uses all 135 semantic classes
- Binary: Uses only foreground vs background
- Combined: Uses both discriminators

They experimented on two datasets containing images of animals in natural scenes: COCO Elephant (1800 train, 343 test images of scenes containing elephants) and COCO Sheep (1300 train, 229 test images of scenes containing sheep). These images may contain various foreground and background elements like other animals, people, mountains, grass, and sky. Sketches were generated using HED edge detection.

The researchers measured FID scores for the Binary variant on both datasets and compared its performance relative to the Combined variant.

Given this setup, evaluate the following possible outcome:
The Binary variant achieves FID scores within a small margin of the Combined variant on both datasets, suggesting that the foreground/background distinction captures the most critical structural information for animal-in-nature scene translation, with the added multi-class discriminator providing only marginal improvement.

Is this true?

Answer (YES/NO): NO